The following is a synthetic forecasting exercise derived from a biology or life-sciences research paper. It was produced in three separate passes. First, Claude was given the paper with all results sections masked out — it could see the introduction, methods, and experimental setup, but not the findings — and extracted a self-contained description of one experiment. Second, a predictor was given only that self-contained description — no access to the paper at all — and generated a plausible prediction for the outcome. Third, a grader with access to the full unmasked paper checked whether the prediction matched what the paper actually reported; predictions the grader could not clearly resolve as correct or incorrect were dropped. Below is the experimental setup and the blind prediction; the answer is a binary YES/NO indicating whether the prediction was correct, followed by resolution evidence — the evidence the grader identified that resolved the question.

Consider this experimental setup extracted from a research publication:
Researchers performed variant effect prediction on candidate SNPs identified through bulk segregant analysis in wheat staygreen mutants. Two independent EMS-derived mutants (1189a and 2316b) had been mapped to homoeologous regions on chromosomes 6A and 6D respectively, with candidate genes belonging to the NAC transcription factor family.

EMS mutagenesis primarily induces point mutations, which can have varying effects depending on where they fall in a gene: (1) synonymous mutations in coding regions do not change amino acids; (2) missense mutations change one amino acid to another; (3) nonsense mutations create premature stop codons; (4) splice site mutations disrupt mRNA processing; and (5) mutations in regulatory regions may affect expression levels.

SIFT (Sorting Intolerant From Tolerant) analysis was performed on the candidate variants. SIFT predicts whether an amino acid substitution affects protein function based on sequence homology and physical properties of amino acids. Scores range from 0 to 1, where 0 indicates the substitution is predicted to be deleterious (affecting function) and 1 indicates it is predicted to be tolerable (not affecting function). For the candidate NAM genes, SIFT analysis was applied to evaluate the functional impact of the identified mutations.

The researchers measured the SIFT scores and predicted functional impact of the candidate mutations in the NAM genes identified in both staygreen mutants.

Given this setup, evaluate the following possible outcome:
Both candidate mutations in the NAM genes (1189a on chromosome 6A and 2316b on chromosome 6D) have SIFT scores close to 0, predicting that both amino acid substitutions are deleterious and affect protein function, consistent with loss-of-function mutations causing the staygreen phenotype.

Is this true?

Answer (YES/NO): YES